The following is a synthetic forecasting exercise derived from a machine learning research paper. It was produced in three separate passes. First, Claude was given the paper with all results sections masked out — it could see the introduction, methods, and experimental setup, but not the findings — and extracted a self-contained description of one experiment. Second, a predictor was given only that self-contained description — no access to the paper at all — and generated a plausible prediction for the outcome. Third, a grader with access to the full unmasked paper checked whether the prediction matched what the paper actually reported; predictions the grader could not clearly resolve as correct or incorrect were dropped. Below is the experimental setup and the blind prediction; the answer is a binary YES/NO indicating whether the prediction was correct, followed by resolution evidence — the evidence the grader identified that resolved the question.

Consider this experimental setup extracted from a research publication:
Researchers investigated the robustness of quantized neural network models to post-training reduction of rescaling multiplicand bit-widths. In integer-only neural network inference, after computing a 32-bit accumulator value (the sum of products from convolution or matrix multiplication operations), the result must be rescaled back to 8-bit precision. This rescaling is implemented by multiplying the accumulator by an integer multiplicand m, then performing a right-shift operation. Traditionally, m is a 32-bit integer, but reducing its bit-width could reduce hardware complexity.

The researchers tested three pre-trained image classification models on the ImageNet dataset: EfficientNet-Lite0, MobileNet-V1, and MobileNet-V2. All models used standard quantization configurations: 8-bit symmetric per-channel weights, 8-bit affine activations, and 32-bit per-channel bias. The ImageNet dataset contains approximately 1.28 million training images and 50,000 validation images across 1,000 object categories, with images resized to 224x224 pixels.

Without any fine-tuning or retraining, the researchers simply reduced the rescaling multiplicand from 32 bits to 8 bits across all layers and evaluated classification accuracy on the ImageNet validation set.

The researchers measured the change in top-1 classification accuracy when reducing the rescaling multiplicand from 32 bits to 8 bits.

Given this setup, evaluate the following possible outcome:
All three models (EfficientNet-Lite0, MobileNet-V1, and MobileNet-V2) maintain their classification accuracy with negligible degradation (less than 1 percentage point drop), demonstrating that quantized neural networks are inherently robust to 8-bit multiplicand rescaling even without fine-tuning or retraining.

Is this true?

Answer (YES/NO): YES